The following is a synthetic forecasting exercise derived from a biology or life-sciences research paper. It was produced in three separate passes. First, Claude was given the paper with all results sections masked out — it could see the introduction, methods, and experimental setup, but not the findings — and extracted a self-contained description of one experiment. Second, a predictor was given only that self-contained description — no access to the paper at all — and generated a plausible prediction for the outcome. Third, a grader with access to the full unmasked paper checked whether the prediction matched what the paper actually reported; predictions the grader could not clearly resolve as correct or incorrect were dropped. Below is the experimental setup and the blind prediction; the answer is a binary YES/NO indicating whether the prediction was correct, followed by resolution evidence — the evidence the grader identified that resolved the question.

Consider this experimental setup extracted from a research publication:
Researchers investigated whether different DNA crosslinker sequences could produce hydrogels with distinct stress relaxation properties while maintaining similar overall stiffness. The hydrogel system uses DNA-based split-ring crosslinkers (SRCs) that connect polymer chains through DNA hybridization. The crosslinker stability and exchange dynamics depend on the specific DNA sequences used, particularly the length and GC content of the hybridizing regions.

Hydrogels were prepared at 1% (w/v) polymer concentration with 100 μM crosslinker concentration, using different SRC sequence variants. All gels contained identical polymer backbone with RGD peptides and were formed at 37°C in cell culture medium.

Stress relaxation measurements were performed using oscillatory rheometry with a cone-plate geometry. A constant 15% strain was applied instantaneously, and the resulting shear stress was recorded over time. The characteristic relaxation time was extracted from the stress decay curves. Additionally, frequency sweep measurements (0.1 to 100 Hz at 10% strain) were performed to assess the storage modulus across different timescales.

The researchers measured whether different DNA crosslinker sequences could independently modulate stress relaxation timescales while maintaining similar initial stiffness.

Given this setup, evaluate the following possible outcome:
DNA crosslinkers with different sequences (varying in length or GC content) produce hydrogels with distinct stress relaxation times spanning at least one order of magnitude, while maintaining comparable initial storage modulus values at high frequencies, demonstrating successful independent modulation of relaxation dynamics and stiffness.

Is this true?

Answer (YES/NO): YES